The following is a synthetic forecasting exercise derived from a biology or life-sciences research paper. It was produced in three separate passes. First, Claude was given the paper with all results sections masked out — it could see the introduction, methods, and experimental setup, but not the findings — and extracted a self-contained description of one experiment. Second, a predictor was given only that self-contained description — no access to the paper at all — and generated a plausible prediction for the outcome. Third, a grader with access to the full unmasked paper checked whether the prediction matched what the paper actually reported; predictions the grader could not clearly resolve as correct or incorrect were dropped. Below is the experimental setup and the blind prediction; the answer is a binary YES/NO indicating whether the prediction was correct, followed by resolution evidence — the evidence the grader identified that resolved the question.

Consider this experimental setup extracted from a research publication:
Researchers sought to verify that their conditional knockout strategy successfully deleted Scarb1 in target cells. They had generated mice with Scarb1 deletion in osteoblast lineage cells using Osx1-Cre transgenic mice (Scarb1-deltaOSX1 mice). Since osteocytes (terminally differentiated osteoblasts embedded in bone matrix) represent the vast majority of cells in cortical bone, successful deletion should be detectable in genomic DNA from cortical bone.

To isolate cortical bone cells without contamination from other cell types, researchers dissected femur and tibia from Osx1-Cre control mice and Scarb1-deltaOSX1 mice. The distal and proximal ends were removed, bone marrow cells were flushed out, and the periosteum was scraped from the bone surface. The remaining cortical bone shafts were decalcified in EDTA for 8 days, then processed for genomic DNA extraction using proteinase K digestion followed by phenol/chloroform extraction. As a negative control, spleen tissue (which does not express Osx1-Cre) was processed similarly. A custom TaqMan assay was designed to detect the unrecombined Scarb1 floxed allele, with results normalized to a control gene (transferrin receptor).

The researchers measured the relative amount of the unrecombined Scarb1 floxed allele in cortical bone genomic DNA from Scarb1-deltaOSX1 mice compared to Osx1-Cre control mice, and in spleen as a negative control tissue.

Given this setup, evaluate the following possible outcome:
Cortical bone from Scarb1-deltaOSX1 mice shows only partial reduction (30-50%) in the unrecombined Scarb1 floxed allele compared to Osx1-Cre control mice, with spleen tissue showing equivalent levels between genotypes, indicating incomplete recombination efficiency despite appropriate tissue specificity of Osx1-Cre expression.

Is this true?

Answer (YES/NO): NO